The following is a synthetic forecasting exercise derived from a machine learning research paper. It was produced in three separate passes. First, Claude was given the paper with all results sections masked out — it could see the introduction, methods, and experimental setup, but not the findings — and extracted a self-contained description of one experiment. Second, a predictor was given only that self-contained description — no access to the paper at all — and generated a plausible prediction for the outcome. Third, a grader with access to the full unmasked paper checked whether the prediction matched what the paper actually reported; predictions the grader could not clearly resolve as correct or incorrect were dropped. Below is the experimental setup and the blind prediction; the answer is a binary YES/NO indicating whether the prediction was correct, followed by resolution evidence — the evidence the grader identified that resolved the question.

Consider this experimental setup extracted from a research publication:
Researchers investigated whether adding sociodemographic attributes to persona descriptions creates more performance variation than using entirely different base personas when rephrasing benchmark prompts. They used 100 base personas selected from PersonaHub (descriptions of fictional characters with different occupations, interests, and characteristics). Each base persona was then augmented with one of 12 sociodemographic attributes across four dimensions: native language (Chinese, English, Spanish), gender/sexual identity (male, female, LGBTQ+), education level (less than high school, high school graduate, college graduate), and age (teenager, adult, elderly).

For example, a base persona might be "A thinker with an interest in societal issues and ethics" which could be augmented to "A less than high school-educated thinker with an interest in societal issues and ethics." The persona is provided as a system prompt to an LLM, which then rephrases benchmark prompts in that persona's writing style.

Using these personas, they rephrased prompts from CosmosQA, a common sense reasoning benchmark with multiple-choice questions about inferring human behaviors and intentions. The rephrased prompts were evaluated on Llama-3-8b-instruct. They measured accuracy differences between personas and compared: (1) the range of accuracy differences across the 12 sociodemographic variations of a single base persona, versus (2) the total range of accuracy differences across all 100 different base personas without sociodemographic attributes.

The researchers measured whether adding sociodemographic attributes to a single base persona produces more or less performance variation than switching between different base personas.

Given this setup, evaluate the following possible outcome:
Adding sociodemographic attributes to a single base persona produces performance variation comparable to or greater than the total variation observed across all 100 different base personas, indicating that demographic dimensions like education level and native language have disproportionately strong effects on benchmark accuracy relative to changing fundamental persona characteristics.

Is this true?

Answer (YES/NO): YES